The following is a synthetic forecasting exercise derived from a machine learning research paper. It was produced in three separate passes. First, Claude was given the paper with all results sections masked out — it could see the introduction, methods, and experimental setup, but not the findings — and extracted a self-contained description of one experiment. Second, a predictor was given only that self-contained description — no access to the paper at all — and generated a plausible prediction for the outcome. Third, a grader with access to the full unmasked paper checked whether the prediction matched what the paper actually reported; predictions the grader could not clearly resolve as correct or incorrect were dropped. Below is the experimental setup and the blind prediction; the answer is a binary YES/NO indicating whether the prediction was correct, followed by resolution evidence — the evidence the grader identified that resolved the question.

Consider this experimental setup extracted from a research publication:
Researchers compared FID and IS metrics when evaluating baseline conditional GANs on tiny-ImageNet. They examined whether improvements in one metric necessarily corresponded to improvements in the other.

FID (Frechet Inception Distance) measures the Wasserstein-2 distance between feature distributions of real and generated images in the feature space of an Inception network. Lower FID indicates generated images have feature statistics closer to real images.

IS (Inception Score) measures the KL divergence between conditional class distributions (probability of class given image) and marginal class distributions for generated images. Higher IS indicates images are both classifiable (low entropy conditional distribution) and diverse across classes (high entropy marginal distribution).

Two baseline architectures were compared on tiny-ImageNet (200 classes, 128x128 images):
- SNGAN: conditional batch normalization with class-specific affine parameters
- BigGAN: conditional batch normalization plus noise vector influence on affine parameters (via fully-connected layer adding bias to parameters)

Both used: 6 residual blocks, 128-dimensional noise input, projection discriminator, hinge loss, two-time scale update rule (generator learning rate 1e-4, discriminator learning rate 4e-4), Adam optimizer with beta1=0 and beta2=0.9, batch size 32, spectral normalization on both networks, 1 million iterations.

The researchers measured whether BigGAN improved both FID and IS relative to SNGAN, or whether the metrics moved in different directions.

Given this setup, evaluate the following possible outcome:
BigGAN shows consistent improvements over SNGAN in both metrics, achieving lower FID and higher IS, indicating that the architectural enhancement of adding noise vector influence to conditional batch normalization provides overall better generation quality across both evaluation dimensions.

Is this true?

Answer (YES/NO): NO